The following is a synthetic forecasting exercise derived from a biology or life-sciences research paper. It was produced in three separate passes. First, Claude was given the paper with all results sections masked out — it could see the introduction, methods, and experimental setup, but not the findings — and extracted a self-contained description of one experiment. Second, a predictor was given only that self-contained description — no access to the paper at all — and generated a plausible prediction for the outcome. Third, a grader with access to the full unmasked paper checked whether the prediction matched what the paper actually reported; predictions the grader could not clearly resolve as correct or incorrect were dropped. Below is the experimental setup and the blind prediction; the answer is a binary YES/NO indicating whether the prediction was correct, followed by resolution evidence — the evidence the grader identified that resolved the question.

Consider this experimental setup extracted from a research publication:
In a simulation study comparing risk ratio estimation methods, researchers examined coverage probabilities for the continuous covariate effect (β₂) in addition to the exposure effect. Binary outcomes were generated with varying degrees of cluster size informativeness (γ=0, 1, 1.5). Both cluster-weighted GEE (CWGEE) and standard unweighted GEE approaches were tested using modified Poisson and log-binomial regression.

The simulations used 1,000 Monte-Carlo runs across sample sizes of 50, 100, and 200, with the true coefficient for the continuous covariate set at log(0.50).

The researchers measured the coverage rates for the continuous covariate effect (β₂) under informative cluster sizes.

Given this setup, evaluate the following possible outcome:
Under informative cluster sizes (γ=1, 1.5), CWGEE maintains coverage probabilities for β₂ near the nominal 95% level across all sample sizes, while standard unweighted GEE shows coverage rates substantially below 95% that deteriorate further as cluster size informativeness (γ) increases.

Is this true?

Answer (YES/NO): NO